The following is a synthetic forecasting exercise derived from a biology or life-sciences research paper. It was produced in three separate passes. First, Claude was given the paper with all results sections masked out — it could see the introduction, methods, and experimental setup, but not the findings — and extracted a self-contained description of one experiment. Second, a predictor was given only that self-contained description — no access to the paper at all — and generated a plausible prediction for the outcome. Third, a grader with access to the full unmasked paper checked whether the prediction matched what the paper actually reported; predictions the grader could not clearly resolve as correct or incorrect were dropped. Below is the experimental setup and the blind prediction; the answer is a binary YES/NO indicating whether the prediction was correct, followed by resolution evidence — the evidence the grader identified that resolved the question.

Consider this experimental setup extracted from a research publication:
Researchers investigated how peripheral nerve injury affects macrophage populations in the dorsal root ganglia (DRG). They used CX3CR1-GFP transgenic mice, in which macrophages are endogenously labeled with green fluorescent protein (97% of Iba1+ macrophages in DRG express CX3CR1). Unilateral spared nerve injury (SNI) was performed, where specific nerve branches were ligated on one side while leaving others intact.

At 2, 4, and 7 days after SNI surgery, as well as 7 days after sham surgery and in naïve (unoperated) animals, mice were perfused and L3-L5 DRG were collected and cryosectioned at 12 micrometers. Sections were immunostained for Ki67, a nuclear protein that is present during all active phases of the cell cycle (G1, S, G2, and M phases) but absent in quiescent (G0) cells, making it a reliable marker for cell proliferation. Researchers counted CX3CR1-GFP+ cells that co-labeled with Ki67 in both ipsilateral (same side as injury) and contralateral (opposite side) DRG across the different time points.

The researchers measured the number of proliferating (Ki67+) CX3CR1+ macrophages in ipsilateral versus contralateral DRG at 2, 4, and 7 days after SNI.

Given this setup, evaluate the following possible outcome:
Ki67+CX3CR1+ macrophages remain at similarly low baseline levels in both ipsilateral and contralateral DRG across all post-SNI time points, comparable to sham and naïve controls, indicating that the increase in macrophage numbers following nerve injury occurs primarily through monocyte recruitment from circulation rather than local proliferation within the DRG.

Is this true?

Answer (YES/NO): NO